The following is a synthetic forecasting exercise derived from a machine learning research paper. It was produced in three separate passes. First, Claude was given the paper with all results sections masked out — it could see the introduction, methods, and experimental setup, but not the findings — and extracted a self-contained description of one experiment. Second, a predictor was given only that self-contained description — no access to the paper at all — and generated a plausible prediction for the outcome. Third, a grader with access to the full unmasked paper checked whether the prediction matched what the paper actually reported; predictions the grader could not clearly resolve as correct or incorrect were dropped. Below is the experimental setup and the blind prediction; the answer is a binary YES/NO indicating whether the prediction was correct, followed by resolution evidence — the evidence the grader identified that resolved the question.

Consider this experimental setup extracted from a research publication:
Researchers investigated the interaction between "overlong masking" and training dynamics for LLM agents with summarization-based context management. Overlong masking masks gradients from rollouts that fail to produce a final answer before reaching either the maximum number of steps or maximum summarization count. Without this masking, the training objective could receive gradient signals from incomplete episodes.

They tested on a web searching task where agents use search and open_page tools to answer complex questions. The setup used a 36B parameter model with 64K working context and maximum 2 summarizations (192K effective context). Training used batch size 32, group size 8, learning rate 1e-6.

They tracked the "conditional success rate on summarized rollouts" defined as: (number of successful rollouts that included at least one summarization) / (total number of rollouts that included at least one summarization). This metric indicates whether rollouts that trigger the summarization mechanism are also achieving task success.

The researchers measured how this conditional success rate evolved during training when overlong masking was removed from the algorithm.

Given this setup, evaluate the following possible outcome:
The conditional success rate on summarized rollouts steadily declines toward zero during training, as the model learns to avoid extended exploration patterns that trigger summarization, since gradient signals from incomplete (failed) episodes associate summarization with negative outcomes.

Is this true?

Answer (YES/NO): YES